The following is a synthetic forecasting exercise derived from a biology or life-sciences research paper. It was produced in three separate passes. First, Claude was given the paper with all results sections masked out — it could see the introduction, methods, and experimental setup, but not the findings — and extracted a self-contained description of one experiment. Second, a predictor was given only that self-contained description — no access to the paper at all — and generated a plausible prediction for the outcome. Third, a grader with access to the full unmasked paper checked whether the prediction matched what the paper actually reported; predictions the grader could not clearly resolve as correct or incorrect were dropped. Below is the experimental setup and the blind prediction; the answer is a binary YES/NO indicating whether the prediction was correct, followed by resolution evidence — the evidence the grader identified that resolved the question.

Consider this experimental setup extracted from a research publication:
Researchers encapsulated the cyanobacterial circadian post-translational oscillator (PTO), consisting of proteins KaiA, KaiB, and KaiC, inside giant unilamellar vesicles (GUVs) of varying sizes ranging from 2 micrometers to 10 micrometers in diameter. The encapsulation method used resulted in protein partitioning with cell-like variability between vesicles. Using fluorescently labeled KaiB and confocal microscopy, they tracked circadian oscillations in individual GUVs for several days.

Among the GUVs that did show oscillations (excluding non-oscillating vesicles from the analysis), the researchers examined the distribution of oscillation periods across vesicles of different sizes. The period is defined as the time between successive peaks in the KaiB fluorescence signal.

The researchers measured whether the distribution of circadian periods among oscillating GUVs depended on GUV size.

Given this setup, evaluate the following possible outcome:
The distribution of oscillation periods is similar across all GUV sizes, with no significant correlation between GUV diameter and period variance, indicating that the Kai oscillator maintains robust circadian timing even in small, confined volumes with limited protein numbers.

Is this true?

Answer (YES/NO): YES